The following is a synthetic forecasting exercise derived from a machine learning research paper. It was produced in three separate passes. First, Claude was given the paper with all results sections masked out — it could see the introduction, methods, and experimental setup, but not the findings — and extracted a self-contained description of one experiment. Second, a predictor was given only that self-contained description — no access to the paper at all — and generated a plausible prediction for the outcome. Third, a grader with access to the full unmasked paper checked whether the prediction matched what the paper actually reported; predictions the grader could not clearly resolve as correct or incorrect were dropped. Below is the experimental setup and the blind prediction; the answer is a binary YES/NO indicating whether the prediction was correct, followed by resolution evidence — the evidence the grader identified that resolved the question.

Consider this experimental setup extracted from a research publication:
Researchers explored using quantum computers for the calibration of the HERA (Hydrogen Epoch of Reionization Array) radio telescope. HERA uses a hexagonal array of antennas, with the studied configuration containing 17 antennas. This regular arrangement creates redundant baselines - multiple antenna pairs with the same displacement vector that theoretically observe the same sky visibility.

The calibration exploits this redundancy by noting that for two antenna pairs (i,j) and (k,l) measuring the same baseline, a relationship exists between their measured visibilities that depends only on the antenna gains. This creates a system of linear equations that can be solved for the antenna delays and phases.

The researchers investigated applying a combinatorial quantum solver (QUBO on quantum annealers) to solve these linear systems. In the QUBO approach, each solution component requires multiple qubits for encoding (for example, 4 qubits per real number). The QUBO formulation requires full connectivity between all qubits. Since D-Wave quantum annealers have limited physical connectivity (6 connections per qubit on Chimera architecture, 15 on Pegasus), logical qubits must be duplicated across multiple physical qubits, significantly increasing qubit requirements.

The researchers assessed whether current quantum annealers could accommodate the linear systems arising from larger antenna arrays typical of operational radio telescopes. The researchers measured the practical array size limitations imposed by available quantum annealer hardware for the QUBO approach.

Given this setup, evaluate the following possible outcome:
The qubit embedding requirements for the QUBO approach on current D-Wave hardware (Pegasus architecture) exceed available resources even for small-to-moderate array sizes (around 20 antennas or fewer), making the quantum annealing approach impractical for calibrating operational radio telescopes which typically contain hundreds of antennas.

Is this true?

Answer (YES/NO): NO